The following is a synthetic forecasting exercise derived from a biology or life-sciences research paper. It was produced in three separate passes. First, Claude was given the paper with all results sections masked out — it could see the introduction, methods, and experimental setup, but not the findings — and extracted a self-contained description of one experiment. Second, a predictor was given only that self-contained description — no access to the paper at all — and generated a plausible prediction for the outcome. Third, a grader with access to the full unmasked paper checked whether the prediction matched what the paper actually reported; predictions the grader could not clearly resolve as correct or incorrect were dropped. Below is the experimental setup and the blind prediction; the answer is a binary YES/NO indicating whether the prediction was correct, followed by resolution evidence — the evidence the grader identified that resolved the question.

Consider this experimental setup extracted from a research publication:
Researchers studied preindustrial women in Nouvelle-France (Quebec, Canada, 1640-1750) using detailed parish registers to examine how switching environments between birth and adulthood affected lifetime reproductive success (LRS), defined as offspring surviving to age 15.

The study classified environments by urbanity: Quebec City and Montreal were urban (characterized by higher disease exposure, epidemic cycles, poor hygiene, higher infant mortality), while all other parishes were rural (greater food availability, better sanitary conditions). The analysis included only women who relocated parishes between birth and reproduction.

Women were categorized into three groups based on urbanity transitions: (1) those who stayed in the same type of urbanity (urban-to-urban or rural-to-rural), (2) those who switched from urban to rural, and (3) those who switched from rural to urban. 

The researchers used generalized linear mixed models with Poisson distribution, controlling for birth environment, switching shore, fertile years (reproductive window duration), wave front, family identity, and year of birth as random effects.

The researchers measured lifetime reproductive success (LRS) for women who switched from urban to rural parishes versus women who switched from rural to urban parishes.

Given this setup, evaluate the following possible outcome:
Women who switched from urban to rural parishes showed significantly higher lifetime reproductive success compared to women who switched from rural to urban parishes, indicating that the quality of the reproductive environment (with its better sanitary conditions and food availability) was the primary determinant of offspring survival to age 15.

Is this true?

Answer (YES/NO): YES